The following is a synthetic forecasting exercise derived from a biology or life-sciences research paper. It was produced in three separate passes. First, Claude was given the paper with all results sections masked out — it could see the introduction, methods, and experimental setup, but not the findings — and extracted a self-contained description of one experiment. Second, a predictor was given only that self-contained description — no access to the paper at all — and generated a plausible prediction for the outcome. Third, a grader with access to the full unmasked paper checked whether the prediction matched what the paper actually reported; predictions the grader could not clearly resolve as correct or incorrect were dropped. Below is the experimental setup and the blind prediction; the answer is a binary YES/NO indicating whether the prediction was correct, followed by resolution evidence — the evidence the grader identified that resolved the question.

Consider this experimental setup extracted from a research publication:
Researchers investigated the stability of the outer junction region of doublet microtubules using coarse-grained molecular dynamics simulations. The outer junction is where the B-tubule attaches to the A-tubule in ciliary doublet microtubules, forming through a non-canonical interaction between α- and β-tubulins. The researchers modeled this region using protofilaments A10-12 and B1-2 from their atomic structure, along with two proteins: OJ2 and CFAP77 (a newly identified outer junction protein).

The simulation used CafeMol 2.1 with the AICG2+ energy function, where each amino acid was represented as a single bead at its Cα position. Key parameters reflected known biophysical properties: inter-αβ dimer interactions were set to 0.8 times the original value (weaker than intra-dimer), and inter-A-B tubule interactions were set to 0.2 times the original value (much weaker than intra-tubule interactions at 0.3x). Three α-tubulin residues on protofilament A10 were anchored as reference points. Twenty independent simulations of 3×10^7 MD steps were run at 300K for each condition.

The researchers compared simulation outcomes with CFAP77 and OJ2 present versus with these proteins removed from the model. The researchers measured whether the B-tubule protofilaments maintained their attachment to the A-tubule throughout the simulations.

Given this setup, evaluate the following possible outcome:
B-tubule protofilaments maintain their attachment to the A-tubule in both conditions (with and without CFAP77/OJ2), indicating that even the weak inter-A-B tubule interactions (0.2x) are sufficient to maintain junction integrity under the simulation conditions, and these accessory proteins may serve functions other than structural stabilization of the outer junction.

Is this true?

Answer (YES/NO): NO